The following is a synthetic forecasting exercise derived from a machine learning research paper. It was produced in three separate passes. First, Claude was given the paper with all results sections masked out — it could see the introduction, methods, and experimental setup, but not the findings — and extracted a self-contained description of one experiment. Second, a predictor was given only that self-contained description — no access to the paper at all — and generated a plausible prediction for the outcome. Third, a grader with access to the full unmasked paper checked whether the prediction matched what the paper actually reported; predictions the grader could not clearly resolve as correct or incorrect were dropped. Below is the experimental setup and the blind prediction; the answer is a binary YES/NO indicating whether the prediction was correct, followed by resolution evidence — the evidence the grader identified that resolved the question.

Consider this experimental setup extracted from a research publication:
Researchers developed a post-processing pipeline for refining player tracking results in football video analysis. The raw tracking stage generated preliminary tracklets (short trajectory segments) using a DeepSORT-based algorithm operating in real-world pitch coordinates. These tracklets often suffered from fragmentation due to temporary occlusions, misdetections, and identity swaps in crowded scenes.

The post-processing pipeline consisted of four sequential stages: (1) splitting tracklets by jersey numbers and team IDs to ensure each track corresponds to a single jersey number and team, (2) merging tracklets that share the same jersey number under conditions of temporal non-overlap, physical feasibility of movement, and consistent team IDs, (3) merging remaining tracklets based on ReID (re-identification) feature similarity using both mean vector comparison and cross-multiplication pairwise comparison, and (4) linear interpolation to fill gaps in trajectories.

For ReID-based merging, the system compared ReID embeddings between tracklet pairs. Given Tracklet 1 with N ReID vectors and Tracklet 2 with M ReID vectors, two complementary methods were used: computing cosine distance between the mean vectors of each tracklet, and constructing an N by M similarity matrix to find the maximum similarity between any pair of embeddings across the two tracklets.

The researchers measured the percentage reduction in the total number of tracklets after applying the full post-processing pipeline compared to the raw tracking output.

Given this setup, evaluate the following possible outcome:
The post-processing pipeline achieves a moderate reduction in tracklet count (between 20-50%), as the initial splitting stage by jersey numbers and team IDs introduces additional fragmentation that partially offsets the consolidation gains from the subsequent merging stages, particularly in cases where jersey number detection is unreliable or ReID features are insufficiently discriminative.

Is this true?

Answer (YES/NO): NO